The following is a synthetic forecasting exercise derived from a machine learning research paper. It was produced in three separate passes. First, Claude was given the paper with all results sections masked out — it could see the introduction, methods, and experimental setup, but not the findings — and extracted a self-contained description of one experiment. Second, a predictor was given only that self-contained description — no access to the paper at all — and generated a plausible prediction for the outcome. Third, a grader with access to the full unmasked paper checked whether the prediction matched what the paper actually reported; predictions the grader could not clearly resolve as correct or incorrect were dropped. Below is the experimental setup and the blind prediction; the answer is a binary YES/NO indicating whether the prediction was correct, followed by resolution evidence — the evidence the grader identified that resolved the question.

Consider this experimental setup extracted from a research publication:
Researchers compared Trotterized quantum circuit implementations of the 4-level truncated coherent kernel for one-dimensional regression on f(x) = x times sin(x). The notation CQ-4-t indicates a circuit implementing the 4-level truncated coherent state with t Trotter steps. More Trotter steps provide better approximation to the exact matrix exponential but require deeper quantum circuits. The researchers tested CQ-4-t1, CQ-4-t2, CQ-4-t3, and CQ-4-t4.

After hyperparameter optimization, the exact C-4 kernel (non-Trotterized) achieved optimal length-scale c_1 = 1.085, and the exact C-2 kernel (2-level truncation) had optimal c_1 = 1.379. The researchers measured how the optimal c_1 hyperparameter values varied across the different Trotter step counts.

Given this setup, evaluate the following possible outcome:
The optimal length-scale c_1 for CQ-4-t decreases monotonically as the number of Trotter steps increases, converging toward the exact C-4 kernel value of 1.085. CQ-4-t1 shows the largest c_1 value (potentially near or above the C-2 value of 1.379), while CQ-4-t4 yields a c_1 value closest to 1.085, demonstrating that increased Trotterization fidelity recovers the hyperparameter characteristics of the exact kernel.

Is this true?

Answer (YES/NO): NO